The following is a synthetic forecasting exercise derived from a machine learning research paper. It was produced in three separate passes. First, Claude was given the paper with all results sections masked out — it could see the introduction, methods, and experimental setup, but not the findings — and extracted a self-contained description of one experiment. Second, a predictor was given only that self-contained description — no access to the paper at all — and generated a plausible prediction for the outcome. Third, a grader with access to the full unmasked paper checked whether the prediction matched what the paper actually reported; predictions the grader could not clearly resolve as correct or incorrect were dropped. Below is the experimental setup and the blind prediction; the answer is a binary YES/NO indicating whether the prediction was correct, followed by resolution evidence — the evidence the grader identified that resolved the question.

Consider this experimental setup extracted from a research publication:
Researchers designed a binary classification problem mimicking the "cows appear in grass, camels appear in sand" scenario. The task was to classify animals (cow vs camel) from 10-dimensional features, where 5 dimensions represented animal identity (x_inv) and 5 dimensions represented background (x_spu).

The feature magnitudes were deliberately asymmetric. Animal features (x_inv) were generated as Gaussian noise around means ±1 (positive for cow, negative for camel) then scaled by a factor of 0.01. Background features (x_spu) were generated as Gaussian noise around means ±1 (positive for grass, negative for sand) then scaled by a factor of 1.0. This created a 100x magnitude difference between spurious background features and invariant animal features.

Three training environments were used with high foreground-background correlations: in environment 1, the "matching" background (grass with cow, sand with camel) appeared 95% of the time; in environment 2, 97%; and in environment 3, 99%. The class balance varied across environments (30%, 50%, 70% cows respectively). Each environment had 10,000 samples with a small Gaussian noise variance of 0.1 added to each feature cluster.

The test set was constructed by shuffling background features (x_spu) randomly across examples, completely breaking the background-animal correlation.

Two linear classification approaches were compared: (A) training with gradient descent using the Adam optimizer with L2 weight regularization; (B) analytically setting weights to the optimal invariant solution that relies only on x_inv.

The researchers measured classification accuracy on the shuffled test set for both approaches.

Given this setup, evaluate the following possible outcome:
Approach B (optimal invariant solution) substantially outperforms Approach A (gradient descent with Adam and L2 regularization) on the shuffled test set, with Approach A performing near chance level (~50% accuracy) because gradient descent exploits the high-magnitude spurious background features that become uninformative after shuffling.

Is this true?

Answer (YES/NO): YES